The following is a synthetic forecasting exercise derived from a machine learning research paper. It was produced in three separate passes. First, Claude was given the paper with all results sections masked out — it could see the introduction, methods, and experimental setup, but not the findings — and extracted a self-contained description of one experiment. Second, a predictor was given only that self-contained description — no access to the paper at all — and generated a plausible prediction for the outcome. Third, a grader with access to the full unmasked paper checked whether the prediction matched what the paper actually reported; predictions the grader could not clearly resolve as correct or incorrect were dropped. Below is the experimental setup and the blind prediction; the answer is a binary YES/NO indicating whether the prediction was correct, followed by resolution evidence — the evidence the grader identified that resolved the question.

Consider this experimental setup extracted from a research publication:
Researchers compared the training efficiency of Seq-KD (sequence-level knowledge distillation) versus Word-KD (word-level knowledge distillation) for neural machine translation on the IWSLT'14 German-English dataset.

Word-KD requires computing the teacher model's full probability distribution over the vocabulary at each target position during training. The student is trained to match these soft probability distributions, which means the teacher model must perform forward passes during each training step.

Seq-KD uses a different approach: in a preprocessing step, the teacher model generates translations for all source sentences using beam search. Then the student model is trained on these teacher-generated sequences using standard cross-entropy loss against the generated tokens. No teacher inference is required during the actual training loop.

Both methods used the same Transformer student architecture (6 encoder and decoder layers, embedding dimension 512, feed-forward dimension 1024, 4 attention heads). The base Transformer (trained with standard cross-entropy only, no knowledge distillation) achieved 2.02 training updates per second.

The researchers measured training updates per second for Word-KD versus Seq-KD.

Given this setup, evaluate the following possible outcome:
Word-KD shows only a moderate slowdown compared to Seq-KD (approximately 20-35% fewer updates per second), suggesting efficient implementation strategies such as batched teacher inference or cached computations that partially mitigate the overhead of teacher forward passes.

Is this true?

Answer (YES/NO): NO